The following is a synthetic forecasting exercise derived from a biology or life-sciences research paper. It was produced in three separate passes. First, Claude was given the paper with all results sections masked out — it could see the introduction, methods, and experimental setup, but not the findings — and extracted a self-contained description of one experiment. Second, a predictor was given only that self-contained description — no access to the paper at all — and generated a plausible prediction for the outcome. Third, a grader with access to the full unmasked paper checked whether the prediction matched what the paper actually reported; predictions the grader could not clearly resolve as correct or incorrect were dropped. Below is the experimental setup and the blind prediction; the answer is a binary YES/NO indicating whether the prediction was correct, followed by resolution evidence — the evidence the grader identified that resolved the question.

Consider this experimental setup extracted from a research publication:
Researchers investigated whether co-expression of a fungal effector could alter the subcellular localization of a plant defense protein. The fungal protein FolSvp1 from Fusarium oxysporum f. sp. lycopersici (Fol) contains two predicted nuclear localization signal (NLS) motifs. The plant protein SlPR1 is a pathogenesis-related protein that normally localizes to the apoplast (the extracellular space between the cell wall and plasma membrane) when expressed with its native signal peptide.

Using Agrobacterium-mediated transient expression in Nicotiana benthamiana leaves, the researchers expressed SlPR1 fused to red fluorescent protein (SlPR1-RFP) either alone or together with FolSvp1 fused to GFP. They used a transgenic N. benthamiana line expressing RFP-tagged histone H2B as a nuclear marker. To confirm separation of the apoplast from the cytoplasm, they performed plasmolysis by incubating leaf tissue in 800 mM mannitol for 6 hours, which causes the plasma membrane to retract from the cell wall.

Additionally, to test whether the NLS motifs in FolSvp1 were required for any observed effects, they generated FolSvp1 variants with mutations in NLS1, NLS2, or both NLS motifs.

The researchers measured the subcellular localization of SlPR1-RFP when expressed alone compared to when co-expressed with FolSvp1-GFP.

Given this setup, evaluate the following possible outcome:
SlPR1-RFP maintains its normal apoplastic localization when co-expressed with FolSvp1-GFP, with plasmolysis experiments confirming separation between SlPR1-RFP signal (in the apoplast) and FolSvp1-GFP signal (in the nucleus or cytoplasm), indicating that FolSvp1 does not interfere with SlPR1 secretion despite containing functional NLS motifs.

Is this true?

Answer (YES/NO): NO